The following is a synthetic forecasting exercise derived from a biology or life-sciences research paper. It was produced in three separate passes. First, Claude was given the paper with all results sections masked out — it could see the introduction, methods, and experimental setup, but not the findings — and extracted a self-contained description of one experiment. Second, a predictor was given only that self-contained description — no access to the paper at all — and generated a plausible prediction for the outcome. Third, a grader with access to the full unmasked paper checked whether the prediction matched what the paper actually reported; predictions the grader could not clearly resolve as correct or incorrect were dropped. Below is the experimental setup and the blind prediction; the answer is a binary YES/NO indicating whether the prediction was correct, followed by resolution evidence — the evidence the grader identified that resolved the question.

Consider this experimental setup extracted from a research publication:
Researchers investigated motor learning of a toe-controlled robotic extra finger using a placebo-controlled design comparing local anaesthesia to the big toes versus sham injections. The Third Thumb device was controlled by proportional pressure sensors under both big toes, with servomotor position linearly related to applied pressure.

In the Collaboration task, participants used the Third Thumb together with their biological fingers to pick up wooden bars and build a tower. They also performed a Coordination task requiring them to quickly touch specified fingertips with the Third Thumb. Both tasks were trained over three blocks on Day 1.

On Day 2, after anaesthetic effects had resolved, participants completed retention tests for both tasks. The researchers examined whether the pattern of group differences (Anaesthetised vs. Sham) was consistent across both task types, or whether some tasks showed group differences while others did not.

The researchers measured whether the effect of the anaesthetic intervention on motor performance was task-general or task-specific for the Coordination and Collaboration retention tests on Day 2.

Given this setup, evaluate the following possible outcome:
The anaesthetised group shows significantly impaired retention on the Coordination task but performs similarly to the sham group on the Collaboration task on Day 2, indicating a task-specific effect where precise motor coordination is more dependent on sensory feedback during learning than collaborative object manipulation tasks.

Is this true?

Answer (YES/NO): YES